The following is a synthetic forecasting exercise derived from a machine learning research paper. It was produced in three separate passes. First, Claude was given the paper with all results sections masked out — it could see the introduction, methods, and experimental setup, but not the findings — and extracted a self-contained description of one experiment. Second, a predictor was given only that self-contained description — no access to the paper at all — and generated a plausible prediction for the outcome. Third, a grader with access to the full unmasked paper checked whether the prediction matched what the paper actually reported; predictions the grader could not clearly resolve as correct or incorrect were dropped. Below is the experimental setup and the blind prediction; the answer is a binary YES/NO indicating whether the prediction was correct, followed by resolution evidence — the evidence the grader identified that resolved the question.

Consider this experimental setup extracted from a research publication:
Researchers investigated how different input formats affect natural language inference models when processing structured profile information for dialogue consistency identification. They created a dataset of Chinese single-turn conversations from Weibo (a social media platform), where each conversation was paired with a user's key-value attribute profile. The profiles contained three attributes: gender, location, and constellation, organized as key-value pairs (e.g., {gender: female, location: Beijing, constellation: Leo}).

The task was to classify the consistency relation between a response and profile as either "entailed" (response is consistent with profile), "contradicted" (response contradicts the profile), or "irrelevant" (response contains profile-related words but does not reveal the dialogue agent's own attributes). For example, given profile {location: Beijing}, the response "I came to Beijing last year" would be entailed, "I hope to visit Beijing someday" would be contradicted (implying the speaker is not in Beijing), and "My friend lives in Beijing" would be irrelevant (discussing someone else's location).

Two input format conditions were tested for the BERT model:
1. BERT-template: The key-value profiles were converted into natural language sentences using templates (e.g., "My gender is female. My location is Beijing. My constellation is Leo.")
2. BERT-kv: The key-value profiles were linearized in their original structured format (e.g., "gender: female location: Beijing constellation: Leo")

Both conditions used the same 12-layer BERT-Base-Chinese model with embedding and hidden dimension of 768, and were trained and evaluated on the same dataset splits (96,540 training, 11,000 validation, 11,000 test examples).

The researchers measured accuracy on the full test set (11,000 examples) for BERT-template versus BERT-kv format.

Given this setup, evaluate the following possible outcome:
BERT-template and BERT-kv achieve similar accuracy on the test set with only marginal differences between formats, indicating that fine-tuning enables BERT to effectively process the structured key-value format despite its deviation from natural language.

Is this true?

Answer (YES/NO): YES